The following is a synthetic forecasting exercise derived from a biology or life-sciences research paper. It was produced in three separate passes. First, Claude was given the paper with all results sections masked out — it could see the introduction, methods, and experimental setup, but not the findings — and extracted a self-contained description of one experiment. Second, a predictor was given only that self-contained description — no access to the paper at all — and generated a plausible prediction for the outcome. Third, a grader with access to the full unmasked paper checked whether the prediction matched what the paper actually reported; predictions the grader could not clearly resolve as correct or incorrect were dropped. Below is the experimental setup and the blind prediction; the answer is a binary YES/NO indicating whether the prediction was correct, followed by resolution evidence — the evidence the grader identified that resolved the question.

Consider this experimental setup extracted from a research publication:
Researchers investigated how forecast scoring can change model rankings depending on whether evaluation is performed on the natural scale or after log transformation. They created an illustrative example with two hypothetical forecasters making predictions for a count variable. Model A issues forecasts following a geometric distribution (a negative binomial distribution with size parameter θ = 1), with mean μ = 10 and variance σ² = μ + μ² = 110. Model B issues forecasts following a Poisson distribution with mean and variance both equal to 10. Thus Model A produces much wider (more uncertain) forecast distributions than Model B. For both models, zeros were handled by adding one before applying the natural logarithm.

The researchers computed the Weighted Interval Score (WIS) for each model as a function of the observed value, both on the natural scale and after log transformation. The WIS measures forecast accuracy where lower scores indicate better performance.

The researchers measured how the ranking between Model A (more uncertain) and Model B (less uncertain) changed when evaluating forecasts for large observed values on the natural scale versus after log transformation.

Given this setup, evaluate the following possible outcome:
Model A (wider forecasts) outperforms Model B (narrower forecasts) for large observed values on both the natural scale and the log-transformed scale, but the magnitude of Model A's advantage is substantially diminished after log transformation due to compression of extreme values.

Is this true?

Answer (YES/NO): NO